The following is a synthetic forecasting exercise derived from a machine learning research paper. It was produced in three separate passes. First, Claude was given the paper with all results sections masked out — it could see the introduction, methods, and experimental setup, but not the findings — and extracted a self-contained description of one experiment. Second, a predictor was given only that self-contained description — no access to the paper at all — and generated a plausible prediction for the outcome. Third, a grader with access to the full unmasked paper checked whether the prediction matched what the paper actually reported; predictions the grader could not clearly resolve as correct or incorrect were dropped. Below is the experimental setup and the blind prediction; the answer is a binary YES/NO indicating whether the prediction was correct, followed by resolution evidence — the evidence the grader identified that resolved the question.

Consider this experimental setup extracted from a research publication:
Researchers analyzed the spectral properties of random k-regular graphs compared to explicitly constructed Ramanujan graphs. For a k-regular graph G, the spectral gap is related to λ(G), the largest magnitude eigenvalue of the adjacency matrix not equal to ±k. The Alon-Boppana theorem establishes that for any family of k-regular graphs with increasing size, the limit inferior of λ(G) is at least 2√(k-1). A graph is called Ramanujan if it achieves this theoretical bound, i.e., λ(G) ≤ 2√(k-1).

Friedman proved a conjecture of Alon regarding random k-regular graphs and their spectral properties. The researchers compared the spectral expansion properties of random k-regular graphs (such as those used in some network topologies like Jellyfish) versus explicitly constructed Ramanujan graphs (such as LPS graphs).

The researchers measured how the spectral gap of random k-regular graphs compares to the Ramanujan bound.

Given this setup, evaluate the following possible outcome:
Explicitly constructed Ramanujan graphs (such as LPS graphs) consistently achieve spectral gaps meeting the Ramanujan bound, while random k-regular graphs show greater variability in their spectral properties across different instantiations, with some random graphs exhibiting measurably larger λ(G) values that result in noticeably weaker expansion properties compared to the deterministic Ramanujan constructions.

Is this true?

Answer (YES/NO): NO